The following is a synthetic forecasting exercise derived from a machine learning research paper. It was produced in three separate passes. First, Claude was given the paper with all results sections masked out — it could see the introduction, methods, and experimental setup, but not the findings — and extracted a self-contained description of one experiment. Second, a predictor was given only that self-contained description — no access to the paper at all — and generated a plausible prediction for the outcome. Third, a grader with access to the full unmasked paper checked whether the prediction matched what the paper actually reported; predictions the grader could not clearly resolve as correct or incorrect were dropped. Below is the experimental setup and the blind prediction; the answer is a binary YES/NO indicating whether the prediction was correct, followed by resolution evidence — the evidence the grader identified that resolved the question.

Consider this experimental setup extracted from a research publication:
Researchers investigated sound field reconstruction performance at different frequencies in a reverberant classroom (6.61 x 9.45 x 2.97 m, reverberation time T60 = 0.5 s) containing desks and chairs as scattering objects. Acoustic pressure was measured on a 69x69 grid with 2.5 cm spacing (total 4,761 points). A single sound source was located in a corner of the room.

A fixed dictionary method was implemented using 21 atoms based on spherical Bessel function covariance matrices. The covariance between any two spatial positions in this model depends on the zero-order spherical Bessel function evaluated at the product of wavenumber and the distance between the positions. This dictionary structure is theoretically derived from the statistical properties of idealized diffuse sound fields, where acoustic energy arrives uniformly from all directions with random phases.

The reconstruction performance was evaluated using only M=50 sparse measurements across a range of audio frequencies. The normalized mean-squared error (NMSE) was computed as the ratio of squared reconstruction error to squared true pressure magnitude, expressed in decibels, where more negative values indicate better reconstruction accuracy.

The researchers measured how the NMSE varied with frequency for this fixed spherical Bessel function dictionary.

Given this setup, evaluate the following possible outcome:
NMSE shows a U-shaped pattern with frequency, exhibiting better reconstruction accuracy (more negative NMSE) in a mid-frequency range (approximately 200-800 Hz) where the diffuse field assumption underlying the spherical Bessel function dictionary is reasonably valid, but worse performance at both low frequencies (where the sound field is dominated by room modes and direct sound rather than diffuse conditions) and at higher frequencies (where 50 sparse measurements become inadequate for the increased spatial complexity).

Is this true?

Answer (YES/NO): NO